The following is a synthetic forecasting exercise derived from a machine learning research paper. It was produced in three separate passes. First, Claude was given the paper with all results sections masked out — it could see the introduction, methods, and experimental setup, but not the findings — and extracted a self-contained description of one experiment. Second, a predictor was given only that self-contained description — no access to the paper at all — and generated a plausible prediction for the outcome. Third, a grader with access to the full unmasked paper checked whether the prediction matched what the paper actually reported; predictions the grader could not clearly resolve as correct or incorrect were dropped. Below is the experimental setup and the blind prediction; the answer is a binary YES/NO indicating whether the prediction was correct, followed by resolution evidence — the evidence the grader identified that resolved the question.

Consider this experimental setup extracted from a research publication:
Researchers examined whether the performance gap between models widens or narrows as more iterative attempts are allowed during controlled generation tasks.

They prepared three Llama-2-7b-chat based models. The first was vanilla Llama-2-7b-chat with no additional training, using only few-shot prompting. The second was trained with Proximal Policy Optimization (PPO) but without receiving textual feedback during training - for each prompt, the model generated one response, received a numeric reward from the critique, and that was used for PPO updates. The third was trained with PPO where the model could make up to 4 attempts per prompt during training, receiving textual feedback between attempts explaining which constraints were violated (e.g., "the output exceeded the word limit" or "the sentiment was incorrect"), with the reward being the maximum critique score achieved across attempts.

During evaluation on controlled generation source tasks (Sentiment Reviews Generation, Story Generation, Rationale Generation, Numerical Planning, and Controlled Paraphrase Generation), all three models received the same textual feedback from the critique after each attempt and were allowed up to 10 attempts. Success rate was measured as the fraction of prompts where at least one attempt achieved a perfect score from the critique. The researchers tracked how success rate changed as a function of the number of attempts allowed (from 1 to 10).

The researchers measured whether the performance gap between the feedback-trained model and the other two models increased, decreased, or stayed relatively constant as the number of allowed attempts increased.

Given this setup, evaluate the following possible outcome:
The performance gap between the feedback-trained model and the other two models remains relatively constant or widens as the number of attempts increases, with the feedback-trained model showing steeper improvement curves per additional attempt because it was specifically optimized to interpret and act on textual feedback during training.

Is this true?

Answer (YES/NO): YES